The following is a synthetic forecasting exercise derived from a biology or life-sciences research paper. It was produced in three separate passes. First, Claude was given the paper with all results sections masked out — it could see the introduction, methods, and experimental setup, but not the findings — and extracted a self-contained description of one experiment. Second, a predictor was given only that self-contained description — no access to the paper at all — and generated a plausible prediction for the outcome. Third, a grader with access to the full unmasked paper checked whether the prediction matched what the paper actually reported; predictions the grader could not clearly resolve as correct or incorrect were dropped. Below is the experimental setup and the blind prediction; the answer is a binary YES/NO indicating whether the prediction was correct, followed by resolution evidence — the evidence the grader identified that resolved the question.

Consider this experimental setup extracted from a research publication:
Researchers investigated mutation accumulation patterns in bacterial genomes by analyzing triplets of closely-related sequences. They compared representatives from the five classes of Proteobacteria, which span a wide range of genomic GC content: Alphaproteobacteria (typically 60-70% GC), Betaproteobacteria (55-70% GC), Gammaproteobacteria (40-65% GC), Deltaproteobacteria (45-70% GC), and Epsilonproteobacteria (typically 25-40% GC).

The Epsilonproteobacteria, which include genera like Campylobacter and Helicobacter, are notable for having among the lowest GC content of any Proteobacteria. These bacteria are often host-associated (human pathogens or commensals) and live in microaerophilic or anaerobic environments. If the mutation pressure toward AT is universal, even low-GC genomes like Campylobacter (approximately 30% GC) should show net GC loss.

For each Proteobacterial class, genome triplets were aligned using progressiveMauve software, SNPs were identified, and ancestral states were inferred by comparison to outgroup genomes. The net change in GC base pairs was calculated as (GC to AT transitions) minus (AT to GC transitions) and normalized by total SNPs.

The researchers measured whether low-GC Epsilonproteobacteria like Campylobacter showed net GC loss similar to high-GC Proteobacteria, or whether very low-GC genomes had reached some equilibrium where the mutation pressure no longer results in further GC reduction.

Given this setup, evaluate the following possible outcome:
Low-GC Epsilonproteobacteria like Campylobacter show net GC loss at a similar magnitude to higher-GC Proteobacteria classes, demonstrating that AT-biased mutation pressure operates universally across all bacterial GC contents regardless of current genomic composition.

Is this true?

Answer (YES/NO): NO